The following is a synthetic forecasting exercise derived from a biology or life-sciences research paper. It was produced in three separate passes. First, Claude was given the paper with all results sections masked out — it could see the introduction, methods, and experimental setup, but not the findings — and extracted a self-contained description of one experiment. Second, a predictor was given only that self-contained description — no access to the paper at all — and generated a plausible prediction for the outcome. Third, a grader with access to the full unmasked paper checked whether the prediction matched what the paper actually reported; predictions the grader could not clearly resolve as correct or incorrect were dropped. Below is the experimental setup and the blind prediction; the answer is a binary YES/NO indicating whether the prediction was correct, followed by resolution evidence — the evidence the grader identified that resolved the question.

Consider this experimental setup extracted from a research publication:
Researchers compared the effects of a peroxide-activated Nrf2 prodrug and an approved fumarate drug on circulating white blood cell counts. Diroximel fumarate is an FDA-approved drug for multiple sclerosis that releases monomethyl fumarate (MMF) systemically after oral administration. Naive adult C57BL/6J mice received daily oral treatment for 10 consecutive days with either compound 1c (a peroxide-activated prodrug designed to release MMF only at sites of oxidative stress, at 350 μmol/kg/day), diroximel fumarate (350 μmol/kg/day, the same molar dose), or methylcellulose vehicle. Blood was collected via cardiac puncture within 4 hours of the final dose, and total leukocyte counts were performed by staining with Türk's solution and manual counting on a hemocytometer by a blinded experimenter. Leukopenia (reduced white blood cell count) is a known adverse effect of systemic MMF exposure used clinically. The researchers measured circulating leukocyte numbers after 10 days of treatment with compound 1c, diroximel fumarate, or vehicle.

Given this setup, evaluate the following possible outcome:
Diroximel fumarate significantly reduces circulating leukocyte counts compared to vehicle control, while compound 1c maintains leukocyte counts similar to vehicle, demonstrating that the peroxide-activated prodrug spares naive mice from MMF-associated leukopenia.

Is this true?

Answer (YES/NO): YES